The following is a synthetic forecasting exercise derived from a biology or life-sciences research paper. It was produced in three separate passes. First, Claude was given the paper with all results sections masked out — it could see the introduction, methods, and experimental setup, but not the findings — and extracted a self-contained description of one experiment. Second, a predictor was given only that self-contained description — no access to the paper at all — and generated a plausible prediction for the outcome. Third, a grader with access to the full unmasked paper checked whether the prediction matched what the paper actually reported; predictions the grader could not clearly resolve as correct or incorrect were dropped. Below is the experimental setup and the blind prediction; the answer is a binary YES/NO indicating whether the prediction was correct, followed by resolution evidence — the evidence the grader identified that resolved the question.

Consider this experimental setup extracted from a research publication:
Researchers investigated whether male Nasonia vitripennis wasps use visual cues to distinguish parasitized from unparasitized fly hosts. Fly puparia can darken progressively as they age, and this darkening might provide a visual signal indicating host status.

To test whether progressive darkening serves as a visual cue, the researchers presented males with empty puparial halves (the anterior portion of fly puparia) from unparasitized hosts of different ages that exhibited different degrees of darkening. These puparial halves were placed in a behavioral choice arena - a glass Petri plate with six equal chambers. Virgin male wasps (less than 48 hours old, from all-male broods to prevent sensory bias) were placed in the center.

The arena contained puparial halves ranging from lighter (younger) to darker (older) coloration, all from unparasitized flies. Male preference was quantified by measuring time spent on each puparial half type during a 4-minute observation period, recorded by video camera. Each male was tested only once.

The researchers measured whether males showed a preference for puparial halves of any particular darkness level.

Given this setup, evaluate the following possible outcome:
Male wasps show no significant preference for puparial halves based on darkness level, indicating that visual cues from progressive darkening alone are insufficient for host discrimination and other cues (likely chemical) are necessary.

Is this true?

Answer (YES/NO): YES